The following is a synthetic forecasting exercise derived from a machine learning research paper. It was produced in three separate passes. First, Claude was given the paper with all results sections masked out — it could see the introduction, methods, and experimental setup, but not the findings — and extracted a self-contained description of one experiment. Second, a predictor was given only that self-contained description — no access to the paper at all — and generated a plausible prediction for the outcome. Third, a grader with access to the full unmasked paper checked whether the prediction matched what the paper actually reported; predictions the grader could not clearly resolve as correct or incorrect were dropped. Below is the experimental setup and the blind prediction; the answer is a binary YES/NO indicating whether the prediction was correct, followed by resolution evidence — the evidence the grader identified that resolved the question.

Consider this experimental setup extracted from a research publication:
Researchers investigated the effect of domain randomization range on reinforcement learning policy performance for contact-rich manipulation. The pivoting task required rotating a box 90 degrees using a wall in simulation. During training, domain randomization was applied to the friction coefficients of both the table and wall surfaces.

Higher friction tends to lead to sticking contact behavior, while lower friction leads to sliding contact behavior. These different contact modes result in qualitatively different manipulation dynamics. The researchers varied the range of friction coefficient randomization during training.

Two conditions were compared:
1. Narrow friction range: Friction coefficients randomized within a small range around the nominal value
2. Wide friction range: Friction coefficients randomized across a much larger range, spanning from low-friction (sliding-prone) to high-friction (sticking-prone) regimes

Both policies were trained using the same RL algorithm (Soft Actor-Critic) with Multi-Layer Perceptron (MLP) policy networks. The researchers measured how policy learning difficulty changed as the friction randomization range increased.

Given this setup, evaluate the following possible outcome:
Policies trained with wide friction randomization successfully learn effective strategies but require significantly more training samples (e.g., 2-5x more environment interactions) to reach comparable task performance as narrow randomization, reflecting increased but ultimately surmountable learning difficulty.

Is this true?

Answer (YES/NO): NO